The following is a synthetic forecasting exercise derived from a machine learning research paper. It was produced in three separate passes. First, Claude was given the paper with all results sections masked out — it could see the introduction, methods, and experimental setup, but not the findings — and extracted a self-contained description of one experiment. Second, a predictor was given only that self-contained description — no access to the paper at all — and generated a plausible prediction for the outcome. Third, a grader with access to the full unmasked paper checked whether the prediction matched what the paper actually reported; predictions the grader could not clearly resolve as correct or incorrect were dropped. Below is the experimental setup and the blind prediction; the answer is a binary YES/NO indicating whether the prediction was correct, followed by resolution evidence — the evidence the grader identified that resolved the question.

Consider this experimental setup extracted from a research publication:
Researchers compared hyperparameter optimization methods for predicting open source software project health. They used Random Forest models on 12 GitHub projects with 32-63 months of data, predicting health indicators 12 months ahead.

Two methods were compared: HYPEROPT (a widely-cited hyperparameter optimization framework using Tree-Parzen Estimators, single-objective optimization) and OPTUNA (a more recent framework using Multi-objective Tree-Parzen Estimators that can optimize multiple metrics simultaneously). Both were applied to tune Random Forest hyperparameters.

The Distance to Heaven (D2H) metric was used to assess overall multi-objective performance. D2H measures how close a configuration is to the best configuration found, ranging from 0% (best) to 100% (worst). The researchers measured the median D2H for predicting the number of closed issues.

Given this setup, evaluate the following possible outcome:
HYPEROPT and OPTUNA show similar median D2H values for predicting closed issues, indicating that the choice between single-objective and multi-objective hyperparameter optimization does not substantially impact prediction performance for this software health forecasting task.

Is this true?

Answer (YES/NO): YES